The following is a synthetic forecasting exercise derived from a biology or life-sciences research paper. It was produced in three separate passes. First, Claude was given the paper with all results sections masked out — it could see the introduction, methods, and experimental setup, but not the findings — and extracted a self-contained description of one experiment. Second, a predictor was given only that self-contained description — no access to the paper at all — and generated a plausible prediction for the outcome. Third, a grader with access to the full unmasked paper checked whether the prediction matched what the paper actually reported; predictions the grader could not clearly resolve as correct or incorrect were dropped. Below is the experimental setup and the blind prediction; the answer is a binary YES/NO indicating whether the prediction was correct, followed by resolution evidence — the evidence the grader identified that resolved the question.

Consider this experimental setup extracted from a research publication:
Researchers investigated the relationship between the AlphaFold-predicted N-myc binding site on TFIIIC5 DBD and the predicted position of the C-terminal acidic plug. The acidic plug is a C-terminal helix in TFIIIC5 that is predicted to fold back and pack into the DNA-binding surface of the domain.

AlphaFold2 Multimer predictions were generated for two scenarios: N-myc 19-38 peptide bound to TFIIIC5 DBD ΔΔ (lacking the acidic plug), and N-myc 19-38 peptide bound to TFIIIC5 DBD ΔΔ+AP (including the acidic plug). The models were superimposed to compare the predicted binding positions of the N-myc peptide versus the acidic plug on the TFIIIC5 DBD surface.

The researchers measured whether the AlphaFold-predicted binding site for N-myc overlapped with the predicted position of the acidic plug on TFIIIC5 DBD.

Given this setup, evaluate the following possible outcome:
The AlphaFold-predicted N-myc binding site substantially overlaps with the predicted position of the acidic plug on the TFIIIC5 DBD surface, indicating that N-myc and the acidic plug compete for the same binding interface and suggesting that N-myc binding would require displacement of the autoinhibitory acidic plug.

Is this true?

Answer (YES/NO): YES